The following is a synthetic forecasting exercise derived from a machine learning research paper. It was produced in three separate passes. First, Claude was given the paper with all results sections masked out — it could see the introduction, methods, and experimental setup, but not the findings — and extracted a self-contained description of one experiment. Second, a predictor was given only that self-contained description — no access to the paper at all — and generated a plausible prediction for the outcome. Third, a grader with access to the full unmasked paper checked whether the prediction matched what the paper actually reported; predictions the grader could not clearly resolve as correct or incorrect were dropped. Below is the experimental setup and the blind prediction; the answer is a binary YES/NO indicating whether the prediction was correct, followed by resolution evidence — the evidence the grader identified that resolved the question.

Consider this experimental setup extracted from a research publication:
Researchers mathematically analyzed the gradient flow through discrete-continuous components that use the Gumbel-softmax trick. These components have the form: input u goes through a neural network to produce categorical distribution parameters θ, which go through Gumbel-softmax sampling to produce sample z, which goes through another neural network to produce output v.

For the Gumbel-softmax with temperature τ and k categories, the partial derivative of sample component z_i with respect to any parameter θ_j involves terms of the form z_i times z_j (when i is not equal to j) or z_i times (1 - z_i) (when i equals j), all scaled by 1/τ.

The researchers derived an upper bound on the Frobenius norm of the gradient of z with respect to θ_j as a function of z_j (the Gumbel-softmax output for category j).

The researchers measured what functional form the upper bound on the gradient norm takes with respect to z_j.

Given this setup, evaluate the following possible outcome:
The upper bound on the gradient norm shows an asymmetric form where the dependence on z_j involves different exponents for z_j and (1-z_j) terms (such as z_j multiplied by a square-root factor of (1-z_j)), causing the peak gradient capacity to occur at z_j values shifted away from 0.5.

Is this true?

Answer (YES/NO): NO